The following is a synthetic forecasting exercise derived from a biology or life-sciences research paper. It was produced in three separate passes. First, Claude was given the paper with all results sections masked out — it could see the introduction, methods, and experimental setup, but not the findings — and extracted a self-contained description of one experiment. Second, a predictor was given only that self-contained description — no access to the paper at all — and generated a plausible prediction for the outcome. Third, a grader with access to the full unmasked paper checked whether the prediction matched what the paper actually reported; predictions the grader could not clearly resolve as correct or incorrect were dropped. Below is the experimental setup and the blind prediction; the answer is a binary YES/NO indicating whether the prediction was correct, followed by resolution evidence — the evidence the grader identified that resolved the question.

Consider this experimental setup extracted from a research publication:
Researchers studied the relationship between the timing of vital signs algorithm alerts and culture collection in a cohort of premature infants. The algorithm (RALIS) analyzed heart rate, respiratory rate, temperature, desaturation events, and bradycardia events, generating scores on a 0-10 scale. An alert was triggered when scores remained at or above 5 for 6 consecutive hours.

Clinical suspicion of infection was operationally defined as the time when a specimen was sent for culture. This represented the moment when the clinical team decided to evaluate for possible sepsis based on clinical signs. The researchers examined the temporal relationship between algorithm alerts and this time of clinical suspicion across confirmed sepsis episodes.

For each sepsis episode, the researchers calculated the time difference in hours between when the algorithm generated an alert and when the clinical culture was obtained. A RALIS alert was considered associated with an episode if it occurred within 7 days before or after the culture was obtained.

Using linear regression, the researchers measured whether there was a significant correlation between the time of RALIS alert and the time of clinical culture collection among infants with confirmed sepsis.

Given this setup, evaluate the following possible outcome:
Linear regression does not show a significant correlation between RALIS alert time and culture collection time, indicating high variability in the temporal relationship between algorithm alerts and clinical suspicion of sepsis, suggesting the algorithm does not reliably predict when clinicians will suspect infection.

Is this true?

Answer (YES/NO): NO